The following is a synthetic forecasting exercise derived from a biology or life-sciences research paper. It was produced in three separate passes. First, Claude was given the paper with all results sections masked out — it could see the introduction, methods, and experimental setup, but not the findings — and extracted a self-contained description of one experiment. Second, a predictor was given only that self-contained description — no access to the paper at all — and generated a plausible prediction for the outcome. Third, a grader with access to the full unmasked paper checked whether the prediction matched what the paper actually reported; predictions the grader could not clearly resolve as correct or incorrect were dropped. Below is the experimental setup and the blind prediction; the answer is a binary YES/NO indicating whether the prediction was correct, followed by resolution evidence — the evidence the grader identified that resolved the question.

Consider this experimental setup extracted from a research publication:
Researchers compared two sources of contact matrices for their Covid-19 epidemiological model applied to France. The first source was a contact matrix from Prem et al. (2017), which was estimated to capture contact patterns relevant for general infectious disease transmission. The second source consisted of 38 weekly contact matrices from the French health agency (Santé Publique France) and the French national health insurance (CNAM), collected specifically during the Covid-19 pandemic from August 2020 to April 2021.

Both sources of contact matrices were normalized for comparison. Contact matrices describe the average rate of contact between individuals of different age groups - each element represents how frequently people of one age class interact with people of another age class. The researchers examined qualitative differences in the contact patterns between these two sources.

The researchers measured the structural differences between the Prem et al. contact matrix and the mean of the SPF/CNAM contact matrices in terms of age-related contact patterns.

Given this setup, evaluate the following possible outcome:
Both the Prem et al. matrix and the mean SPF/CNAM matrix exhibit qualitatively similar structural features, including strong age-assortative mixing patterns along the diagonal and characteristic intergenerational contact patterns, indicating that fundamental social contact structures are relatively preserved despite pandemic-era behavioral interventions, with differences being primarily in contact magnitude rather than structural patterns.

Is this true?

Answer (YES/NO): NO